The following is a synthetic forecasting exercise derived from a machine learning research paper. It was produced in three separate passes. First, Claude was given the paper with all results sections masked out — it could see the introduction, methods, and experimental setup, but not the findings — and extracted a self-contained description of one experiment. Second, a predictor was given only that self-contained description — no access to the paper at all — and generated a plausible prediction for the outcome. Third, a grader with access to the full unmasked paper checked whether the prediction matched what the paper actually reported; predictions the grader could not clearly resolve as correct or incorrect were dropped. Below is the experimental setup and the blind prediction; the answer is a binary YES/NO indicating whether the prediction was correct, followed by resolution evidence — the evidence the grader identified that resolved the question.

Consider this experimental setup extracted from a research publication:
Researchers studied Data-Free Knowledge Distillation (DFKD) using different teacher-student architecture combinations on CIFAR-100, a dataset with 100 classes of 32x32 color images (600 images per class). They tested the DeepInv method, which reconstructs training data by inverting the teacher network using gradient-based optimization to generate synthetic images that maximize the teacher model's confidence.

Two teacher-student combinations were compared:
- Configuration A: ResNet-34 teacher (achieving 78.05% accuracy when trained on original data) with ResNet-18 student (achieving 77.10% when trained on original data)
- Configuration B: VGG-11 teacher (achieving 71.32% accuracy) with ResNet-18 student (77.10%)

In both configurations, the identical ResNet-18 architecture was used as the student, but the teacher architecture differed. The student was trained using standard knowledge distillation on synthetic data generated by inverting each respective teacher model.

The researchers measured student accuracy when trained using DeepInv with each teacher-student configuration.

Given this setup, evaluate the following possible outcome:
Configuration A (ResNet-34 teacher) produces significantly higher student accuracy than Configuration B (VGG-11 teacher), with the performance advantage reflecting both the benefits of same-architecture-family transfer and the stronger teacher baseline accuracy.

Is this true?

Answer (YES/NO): YES